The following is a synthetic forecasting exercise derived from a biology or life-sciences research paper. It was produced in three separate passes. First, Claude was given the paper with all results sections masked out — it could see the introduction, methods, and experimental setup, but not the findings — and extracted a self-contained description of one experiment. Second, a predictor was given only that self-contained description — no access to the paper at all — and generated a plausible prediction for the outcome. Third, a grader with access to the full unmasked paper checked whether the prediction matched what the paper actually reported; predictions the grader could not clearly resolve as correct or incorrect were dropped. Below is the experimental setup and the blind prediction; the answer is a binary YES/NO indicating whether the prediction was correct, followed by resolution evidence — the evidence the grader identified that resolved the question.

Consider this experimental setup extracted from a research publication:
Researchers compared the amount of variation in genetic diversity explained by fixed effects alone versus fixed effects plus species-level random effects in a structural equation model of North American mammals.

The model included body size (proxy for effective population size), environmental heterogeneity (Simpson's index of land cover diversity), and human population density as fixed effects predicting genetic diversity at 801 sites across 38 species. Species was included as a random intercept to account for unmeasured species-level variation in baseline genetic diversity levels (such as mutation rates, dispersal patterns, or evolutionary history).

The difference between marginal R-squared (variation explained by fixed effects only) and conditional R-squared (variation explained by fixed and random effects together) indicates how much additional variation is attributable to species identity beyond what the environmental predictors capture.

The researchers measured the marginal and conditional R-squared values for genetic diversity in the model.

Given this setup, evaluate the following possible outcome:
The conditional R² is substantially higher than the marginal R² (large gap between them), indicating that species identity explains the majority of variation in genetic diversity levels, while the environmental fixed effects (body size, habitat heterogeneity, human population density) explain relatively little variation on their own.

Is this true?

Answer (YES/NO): YES